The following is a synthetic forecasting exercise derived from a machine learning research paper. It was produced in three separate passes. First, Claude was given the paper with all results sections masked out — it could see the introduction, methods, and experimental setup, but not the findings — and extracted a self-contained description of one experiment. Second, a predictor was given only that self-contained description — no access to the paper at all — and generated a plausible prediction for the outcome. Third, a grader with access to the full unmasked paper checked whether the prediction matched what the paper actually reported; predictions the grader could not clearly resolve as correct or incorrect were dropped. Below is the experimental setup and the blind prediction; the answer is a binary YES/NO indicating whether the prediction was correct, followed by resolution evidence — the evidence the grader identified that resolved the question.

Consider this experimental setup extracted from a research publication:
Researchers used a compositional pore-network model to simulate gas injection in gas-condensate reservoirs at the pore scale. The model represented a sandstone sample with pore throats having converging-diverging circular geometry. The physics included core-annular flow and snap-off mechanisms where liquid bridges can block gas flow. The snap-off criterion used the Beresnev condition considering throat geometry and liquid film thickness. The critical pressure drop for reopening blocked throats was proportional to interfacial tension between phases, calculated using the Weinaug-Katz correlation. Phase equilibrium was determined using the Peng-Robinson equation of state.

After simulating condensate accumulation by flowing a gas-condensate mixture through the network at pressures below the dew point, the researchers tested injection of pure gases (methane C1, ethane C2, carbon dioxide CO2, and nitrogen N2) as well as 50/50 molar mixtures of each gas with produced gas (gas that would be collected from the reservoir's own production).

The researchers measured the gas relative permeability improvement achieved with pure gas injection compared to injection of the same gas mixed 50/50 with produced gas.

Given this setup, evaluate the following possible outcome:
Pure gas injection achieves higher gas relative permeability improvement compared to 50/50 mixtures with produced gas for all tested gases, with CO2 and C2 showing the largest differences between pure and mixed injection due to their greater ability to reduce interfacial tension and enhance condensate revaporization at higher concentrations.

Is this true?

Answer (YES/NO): NO